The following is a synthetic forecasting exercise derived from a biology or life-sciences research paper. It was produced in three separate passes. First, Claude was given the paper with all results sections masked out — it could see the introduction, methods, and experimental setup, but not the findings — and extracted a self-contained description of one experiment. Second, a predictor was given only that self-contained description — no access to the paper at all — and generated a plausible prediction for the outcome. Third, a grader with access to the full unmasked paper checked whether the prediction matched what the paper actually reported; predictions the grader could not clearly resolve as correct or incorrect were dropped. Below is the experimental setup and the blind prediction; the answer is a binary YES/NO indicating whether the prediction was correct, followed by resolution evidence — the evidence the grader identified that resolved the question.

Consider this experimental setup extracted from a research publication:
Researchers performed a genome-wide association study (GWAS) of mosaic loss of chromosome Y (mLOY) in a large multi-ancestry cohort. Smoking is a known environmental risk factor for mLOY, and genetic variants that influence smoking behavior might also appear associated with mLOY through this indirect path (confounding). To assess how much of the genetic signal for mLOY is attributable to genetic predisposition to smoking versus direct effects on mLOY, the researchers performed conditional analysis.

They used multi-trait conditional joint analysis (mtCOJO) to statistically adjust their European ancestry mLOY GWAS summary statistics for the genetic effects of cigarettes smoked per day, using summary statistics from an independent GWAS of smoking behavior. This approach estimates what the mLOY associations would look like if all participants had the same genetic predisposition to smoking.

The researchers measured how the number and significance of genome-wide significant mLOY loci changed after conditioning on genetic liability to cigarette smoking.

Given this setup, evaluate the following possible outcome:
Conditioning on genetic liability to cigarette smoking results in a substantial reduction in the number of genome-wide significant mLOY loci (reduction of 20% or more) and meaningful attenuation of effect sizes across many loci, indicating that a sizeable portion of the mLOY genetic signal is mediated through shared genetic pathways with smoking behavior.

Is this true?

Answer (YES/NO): NO